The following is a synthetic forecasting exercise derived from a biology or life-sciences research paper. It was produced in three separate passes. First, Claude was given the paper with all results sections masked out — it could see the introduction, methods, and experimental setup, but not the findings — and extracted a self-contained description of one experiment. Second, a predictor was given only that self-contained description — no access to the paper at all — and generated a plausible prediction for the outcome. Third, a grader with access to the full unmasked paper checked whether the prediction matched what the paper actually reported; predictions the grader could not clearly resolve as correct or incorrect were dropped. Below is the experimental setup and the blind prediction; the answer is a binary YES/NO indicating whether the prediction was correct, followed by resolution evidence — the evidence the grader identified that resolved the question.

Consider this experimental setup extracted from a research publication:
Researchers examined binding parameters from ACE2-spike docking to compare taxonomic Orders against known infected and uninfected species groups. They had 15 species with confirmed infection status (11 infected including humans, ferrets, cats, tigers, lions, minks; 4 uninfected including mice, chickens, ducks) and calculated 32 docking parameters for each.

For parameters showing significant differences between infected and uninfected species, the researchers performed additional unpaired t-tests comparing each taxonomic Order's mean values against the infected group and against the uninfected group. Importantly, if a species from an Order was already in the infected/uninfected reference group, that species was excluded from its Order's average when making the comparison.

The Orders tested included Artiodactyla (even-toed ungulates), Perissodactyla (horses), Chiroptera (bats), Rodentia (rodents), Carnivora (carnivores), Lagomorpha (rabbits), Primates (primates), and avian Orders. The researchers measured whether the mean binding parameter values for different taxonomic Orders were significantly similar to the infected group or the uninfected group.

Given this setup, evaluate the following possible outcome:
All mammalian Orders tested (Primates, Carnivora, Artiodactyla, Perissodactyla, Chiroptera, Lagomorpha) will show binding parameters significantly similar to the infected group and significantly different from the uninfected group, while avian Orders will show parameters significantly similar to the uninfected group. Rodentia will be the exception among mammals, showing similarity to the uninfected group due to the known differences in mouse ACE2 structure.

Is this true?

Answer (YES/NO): NO